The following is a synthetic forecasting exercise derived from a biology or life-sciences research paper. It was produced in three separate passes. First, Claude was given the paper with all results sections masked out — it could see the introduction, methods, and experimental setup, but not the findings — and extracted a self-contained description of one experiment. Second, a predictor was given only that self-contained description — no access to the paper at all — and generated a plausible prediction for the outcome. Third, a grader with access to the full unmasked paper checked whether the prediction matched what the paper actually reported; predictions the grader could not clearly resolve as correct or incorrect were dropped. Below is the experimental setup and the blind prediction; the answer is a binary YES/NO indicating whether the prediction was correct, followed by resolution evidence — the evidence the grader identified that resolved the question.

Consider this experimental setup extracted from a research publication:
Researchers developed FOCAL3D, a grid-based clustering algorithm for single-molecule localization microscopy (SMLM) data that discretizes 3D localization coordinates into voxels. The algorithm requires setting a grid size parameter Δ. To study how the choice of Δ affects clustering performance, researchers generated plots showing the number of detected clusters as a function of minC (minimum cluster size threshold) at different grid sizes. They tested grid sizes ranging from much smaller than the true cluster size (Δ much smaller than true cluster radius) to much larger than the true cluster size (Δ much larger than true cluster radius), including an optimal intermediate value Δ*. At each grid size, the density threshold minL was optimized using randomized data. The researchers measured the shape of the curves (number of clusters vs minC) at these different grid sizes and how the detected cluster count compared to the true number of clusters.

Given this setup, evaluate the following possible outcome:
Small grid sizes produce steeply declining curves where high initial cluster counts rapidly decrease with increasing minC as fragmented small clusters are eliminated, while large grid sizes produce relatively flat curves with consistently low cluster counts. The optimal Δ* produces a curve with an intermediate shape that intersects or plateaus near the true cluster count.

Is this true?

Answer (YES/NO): YES